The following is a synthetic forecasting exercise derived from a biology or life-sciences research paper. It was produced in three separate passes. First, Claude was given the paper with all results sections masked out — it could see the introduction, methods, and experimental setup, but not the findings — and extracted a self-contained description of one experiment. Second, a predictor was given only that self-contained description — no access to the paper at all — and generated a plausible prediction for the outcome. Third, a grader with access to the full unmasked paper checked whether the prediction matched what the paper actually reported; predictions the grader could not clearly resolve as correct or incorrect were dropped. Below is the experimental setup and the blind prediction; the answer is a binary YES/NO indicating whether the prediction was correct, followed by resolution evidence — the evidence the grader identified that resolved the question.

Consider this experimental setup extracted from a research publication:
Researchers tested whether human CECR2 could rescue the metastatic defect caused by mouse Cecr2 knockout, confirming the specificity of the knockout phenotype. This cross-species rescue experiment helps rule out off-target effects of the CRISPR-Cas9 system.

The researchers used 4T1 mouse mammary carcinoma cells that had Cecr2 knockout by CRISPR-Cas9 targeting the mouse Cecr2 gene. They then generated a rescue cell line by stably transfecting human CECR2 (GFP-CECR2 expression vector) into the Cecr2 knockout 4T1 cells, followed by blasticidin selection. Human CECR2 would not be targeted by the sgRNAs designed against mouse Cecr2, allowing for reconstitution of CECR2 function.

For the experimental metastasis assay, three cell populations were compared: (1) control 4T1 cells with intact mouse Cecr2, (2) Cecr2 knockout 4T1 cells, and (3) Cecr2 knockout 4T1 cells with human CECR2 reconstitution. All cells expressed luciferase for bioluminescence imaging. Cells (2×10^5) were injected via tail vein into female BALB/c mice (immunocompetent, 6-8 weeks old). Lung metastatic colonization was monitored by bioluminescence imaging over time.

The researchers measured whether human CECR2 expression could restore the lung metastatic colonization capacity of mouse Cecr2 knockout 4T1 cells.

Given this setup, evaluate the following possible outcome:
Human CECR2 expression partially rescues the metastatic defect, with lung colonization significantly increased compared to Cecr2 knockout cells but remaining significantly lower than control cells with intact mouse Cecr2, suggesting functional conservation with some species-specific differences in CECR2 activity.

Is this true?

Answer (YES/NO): NO